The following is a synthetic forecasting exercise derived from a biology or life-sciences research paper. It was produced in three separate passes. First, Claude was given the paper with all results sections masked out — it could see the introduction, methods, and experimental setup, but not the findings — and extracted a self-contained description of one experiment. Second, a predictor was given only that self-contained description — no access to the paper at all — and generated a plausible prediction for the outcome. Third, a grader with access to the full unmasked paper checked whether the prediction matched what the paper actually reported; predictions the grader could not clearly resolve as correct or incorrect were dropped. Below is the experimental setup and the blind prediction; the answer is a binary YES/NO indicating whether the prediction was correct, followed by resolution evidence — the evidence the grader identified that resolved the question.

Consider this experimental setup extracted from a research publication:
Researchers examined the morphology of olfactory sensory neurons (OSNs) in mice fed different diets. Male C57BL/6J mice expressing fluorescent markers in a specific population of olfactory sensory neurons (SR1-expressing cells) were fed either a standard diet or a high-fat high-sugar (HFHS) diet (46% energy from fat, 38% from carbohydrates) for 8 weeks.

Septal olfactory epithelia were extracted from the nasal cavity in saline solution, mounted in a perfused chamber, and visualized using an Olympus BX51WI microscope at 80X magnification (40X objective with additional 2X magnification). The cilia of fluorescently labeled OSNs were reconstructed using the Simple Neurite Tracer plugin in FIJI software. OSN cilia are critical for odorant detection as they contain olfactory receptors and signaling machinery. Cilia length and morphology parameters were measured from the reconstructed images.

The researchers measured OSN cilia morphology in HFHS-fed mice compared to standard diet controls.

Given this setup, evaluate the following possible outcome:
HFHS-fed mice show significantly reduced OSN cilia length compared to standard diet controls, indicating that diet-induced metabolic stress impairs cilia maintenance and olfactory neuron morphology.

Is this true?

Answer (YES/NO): YES